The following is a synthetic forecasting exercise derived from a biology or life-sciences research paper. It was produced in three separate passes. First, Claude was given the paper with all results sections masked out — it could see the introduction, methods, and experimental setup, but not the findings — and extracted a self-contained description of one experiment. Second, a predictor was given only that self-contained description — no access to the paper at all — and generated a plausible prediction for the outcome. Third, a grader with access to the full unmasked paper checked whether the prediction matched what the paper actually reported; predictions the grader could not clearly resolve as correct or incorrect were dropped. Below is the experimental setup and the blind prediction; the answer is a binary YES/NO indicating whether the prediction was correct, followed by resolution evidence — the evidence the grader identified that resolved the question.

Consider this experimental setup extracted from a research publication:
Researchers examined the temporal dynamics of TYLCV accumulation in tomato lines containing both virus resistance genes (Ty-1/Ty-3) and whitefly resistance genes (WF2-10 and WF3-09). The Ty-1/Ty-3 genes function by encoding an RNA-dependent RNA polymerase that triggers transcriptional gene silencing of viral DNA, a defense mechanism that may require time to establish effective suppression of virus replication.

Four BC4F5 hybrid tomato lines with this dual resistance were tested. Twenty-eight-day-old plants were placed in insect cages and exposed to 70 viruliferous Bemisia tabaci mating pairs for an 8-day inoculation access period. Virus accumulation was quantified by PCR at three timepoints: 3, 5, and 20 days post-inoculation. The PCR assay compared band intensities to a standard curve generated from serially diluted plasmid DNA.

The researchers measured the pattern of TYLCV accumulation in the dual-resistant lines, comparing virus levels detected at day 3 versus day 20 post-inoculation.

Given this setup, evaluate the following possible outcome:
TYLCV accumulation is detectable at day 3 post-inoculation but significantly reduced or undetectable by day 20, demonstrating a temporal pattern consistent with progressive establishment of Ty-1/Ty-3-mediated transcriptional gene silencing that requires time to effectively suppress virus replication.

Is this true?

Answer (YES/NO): NO